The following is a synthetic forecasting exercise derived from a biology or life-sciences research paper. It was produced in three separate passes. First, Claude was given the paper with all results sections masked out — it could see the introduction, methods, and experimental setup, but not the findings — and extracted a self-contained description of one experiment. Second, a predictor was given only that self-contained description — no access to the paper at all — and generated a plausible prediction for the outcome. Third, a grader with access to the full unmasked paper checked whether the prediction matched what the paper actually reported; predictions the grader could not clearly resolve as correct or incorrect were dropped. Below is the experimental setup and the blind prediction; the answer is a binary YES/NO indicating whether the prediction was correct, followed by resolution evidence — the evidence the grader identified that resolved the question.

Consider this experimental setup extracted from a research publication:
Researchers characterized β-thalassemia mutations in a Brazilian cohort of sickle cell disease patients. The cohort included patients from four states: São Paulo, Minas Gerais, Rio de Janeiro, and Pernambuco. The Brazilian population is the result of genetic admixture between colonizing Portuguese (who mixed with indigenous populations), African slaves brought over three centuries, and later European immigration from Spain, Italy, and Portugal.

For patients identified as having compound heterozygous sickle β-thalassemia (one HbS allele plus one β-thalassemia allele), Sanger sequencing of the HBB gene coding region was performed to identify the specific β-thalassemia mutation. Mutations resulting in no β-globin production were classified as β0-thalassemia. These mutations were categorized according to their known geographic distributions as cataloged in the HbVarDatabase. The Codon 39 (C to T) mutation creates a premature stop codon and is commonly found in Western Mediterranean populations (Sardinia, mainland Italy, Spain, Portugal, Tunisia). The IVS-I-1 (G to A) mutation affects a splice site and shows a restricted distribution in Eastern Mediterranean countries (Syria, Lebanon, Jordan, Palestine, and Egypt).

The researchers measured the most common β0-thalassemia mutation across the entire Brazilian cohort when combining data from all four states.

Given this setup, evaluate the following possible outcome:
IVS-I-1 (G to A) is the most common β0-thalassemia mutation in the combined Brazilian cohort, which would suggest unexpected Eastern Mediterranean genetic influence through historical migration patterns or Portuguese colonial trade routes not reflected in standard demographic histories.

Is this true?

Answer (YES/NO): NO